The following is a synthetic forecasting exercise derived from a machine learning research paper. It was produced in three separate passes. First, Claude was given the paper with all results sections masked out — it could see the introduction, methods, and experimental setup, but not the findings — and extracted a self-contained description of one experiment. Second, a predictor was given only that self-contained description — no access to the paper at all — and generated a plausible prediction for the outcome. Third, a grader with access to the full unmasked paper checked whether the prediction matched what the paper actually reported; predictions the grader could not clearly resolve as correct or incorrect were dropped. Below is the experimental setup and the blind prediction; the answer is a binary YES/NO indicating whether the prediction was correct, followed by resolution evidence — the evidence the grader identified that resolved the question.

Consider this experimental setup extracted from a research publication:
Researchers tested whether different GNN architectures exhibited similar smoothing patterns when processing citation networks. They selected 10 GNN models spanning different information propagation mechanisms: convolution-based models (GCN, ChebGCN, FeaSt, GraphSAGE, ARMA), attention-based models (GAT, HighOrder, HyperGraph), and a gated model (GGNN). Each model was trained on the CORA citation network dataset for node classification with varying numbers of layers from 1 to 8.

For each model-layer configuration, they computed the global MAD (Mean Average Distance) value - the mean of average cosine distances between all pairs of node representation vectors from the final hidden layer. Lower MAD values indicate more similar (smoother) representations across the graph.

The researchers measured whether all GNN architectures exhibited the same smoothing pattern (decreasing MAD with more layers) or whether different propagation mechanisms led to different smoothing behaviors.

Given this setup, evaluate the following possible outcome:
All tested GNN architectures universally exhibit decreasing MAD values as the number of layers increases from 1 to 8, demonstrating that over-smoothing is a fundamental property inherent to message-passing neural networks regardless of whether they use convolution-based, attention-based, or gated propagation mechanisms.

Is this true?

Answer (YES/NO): YES